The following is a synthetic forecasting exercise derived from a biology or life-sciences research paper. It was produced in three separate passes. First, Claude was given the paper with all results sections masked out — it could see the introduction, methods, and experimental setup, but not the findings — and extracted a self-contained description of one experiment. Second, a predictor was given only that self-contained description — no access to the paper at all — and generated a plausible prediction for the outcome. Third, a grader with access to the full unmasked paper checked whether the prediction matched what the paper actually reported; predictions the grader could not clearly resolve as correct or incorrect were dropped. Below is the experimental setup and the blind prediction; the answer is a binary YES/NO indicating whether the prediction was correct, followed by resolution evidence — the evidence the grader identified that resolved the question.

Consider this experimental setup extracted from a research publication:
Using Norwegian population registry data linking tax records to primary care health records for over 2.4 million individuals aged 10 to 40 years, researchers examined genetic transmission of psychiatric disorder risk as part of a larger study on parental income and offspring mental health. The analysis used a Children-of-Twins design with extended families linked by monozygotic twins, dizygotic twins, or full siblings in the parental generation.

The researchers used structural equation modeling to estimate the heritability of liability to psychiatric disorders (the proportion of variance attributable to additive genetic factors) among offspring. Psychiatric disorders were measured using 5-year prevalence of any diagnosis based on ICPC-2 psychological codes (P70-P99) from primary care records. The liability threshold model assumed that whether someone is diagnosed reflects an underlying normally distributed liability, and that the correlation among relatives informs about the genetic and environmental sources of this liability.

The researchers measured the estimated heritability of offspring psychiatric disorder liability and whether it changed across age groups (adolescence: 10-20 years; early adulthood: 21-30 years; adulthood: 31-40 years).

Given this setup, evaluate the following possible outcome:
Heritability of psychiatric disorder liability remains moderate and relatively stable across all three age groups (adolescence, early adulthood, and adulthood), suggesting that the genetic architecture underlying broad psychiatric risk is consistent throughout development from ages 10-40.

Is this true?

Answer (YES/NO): NO